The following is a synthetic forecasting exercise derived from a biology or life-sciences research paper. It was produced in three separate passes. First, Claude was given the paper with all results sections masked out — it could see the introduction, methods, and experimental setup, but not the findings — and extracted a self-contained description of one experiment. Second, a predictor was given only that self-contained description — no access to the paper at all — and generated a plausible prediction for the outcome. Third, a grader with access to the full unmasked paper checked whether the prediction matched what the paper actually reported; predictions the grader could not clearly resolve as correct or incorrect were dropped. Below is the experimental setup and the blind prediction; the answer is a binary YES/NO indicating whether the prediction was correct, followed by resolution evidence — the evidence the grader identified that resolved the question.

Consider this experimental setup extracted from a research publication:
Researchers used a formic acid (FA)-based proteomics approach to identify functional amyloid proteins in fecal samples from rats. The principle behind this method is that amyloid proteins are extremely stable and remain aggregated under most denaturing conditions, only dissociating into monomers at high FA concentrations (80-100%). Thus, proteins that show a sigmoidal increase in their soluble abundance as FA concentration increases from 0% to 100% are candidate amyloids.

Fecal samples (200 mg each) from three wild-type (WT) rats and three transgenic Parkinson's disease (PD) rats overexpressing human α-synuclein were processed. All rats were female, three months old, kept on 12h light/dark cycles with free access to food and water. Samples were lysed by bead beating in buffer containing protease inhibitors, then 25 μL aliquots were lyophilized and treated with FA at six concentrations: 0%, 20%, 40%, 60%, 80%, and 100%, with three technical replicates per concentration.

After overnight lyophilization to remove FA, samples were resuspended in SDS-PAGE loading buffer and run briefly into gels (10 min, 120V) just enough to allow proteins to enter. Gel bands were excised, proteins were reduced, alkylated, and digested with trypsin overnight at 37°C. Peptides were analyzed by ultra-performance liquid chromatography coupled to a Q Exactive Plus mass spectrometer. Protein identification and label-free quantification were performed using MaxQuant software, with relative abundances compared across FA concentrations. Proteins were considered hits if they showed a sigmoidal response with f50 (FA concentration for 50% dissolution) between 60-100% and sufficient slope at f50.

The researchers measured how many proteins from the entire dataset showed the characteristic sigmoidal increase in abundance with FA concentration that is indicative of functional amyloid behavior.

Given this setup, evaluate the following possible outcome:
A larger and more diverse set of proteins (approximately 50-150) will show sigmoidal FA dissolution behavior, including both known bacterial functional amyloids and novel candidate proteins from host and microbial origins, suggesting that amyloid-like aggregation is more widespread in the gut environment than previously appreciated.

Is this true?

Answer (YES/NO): NO